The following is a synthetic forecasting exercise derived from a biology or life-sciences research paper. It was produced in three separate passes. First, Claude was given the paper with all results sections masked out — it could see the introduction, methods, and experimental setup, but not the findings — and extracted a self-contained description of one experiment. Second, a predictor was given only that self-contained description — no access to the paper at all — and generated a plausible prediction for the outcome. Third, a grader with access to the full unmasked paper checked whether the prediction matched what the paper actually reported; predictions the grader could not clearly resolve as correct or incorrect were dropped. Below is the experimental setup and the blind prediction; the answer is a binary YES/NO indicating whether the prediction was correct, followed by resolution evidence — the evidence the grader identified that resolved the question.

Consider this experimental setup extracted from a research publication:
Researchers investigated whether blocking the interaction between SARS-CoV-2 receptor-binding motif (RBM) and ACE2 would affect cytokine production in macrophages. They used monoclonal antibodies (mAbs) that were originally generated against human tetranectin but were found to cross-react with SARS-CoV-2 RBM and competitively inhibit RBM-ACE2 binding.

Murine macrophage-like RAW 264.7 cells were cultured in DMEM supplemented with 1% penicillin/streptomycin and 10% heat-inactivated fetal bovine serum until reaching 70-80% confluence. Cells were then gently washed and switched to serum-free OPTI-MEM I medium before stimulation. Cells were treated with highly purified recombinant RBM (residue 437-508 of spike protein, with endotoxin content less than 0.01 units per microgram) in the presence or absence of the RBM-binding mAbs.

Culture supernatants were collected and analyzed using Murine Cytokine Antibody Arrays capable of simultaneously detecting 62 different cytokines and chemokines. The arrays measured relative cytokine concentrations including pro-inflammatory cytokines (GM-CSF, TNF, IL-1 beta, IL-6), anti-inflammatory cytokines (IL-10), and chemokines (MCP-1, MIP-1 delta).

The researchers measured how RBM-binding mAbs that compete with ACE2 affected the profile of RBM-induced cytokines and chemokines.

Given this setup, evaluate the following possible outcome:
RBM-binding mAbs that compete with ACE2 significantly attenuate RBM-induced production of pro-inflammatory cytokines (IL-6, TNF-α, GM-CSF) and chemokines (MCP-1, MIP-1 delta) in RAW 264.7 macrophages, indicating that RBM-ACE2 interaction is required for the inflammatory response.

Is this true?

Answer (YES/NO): NO